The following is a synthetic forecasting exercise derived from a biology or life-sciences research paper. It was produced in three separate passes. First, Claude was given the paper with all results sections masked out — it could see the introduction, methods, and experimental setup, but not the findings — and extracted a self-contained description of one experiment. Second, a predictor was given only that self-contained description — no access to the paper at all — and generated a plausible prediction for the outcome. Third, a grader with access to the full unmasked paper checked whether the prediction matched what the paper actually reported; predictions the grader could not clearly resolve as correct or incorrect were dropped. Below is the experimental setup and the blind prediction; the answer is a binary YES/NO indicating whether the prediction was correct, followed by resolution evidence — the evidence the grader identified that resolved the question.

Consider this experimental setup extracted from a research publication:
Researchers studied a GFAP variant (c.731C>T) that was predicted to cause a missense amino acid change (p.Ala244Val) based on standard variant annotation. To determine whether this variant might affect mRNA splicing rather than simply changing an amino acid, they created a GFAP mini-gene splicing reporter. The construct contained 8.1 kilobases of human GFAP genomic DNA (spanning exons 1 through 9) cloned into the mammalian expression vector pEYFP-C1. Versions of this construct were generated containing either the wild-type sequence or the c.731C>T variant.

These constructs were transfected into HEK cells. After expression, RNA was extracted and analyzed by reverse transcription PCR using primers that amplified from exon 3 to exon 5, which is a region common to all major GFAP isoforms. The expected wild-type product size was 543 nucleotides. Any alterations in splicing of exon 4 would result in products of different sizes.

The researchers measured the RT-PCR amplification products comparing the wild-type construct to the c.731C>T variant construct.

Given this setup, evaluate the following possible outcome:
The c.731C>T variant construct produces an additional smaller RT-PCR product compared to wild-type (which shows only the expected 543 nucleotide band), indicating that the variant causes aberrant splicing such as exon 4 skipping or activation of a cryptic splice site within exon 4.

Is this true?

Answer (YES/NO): NO